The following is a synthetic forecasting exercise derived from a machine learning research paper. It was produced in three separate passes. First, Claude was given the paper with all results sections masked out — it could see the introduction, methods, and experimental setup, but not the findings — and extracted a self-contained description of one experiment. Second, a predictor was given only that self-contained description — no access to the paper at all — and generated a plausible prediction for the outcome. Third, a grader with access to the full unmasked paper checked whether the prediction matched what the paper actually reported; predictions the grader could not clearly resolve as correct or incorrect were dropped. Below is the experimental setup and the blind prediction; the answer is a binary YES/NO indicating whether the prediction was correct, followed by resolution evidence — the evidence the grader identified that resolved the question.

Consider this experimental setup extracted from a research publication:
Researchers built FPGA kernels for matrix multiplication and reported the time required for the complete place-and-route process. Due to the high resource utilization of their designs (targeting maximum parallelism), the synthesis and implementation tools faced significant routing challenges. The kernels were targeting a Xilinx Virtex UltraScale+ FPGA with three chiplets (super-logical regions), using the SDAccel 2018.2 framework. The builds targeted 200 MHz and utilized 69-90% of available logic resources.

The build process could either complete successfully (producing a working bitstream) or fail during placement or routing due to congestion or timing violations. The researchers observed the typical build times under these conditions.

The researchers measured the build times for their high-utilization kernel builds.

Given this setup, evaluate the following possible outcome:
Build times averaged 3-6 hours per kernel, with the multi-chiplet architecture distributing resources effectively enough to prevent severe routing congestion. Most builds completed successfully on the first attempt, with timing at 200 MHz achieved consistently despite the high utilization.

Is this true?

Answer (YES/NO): NO